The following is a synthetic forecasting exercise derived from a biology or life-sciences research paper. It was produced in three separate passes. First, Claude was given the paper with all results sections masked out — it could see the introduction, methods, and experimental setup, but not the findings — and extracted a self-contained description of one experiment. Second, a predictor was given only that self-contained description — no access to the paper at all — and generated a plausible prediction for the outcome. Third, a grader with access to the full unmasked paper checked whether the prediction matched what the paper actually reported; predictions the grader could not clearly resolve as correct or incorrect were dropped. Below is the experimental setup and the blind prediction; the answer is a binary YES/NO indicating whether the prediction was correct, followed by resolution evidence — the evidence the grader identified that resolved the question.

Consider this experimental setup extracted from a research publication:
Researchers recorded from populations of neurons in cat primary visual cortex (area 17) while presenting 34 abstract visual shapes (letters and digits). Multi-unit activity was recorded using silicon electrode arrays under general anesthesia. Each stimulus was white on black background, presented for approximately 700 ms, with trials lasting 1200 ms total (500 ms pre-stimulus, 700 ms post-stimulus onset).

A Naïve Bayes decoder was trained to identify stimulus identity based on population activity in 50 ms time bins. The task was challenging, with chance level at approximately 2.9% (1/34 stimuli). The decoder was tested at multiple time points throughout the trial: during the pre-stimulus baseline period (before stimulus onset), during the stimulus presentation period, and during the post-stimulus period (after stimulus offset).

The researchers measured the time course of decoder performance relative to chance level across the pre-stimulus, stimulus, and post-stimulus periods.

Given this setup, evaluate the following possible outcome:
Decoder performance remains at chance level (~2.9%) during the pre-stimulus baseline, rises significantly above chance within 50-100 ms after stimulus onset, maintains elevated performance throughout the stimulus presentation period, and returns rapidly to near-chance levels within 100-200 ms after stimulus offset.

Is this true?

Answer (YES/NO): NO